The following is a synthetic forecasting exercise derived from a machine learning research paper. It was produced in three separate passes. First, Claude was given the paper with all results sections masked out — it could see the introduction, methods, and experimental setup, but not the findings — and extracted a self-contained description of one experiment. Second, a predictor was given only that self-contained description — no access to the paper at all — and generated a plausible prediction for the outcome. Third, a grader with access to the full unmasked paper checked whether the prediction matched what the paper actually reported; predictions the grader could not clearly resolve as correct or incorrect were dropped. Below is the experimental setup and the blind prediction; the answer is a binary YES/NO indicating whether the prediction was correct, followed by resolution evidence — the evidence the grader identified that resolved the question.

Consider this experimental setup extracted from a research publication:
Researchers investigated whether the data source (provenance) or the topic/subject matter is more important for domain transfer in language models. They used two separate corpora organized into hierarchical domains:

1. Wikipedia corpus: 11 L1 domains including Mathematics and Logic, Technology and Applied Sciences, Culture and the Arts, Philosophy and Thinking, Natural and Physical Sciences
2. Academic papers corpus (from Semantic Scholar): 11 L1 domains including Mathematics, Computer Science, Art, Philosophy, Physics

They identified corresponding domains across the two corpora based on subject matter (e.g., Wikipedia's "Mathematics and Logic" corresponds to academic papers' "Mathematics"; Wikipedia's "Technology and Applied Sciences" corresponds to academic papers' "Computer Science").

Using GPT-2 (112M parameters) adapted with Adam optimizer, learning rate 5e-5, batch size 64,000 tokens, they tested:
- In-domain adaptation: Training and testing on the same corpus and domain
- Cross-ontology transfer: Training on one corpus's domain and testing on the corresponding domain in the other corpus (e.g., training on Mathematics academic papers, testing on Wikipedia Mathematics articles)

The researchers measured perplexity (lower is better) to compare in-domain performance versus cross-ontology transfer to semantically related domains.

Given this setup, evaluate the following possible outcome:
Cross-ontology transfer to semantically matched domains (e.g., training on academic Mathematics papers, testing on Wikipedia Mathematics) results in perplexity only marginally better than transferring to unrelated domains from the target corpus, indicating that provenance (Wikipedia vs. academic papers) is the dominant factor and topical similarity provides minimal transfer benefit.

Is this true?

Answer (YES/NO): NO